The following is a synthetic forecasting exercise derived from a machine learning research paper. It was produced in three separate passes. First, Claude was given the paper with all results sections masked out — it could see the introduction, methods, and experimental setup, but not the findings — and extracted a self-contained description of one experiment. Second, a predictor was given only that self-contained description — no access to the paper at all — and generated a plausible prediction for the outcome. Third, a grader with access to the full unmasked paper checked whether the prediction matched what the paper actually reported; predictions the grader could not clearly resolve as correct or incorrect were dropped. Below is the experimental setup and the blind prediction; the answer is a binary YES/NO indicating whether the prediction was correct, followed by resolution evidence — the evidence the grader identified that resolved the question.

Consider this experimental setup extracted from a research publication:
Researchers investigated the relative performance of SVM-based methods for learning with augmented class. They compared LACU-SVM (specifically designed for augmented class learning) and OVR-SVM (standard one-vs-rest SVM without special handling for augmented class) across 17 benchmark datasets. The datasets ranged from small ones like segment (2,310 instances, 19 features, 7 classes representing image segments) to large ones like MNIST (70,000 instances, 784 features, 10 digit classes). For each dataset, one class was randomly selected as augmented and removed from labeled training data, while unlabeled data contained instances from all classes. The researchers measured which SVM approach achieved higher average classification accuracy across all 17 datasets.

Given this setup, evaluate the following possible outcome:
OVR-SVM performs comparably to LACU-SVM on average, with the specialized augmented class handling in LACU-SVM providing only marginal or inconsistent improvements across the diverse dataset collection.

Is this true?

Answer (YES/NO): NO